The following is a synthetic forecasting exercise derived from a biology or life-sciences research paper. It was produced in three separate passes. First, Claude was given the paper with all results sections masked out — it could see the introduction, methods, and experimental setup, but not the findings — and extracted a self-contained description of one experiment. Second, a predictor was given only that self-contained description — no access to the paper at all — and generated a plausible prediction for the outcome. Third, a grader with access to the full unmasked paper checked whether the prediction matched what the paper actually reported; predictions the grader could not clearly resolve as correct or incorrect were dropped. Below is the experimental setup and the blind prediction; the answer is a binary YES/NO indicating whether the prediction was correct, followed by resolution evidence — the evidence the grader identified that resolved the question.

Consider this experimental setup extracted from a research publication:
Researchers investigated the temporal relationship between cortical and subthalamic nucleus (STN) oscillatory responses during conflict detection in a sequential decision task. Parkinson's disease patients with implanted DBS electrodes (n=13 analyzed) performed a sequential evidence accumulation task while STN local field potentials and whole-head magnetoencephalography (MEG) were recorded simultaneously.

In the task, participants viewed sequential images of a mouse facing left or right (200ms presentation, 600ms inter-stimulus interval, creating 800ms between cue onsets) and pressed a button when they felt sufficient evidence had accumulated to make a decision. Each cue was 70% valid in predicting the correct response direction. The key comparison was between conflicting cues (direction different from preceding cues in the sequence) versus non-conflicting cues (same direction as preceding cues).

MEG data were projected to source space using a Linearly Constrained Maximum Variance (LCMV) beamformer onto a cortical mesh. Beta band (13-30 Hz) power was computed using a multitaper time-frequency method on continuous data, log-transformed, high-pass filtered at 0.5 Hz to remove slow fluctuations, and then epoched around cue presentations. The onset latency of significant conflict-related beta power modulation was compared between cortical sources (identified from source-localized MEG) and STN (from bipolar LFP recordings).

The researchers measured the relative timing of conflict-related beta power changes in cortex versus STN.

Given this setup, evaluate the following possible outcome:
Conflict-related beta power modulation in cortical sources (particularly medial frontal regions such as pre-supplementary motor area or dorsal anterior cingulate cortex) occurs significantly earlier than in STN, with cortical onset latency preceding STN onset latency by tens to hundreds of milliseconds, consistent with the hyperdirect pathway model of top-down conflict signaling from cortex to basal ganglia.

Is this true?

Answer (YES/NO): NO